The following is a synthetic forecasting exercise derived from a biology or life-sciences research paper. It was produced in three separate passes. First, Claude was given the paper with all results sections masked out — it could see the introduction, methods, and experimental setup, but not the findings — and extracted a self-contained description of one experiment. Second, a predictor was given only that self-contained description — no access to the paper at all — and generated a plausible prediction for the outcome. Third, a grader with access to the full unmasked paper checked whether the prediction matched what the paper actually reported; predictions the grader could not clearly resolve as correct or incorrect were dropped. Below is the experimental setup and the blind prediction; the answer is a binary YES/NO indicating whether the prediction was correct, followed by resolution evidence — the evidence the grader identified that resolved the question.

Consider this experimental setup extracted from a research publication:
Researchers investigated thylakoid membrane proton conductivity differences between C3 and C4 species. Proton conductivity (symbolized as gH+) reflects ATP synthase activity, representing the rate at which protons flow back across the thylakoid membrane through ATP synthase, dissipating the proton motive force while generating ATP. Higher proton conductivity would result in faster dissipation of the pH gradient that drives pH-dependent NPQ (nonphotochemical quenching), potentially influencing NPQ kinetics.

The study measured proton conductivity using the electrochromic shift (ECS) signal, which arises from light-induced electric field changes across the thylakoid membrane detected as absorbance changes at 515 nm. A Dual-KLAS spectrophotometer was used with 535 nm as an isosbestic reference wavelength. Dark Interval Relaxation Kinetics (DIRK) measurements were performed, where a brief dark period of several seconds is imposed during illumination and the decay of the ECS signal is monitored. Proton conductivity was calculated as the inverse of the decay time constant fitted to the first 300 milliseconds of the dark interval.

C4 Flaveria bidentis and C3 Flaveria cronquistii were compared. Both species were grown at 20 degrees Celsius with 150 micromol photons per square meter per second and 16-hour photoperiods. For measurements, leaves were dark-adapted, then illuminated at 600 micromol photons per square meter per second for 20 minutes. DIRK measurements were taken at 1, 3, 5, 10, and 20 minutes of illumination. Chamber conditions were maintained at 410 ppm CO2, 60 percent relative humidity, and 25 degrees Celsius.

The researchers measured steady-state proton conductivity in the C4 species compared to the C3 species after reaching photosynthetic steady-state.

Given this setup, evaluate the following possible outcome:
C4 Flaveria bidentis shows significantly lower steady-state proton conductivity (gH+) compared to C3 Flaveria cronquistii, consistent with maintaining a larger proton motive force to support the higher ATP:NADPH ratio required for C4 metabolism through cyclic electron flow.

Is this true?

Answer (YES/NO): NO